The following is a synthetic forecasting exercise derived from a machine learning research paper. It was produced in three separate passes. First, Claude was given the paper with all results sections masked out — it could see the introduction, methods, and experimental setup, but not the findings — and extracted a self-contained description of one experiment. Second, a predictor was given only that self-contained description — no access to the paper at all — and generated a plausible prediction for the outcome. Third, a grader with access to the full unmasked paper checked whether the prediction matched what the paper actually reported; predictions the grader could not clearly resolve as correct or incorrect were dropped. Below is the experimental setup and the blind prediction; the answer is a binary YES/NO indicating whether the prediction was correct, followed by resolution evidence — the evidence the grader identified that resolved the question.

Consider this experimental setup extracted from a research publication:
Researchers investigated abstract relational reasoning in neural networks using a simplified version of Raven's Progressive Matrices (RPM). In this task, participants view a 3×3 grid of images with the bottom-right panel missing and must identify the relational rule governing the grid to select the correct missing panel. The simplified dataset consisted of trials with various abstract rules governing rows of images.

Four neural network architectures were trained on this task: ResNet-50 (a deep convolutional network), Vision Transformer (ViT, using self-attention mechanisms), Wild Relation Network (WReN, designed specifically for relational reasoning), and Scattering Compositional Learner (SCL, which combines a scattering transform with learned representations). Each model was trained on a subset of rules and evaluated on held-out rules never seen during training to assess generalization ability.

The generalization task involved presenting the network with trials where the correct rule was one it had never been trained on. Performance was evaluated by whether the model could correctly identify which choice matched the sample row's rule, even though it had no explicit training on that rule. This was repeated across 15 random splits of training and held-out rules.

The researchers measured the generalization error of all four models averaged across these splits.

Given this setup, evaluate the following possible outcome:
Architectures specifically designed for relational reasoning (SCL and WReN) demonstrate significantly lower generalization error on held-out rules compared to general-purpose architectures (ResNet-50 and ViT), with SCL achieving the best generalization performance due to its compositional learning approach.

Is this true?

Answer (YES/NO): NO